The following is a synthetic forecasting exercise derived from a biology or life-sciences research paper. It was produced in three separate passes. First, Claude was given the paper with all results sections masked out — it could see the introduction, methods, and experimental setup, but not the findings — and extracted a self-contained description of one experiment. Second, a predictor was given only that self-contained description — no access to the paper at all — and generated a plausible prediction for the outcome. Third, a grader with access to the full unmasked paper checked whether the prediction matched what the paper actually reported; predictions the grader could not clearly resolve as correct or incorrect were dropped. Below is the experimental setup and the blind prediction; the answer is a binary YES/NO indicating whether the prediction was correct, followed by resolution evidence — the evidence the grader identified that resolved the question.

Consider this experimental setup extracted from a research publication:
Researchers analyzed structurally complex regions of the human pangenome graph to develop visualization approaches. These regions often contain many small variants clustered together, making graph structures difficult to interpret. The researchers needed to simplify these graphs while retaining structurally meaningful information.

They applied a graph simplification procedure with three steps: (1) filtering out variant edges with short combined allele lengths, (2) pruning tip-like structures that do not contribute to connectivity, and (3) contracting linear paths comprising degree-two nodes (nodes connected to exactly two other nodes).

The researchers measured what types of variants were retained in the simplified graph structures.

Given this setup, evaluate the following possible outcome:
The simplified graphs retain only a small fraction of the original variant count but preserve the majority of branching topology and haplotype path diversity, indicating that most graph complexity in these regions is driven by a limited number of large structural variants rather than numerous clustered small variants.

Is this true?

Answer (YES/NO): NO